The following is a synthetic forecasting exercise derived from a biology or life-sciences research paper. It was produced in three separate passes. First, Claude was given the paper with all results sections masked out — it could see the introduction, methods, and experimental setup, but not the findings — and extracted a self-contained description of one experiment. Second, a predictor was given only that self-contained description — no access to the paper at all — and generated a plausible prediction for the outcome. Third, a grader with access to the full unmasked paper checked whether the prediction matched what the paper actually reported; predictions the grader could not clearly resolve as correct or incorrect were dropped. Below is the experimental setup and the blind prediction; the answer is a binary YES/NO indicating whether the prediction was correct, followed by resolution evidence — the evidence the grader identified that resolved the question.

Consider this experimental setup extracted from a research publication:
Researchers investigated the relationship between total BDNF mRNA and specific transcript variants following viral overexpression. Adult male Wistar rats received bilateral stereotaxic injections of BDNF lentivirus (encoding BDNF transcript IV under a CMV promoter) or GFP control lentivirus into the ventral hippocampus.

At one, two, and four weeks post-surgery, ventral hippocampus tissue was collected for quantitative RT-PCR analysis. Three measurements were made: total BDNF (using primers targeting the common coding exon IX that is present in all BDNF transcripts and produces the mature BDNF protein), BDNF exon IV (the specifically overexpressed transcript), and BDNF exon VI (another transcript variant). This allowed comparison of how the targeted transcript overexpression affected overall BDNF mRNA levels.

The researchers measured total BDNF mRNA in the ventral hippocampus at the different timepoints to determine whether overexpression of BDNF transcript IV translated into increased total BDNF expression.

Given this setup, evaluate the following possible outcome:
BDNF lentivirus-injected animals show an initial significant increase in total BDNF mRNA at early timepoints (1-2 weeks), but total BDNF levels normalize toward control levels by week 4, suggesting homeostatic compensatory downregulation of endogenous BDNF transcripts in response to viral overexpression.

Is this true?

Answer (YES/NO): NO